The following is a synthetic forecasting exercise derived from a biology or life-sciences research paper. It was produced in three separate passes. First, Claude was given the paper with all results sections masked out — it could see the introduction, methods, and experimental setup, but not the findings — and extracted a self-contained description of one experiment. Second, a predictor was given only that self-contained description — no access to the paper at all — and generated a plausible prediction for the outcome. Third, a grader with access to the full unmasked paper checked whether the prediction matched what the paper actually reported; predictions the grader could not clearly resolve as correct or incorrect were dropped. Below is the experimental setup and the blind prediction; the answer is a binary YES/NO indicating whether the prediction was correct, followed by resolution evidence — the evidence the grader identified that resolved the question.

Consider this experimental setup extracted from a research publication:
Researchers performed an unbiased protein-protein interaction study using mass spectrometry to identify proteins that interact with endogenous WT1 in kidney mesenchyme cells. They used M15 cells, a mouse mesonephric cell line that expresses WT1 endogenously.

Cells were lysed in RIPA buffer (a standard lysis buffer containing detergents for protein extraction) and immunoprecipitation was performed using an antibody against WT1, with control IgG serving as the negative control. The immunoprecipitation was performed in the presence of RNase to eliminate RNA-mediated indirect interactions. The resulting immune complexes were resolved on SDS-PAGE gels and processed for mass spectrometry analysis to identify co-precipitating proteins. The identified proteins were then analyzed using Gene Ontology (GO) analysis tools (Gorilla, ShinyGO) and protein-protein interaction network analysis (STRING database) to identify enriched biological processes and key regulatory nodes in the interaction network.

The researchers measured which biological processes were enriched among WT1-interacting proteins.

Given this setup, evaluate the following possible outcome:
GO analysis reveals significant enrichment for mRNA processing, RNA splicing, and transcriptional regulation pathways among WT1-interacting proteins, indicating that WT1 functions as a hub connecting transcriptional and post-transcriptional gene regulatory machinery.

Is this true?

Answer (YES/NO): NO